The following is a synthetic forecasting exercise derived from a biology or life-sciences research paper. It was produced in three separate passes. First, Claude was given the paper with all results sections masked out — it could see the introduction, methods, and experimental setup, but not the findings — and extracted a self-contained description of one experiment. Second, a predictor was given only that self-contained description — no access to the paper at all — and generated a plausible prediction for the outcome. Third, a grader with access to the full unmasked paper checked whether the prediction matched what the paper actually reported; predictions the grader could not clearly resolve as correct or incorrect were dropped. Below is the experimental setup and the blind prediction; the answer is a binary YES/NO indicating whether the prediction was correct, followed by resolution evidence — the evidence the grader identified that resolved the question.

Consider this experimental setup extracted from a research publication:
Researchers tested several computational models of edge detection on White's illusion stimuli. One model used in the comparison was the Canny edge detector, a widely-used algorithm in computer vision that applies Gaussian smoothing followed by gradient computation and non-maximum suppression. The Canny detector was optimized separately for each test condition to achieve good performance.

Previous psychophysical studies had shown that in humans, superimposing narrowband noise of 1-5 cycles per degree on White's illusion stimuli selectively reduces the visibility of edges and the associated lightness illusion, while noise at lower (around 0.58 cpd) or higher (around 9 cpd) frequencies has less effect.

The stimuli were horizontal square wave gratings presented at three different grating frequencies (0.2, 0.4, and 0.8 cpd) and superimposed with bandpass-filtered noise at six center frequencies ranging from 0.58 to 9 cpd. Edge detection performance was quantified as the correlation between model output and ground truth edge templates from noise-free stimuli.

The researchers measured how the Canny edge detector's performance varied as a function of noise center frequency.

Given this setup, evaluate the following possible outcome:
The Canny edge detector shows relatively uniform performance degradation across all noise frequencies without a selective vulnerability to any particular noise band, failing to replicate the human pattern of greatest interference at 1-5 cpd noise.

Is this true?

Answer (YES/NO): NO